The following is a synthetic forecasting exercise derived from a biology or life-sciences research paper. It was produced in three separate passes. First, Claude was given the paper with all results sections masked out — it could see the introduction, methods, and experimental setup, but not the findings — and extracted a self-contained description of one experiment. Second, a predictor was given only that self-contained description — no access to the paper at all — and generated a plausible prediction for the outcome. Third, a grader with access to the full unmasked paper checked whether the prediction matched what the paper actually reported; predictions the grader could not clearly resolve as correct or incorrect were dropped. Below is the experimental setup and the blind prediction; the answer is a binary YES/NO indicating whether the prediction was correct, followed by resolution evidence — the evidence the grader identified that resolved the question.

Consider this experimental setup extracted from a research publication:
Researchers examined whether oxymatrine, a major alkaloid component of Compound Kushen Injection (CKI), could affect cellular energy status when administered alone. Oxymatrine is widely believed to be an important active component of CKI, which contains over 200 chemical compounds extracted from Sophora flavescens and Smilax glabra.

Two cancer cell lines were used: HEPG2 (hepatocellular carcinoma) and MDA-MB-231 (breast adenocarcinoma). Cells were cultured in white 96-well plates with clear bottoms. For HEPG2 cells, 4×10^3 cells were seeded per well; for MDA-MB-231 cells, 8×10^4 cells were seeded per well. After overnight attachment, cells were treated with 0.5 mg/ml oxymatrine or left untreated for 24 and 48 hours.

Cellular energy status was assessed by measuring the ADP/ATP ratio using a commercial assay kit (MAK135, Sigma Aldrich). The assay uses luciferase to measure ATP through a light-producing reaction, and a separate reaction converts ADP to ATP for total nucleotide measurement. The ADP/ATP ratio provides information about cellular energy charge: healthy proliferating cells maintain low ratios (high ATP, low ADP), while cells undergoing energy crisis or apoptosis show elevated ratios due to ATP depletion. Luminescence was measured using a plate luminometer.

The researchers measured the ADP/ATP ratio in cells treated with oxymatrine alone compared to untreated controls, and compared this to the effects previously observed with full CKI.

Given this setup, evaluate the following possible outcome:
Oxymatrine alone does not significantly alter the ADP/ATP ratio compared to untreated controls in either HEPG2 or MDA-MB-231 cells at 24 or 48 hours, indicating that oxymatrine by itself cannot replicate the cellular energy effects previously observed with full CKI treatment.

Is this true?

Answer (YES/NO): NO